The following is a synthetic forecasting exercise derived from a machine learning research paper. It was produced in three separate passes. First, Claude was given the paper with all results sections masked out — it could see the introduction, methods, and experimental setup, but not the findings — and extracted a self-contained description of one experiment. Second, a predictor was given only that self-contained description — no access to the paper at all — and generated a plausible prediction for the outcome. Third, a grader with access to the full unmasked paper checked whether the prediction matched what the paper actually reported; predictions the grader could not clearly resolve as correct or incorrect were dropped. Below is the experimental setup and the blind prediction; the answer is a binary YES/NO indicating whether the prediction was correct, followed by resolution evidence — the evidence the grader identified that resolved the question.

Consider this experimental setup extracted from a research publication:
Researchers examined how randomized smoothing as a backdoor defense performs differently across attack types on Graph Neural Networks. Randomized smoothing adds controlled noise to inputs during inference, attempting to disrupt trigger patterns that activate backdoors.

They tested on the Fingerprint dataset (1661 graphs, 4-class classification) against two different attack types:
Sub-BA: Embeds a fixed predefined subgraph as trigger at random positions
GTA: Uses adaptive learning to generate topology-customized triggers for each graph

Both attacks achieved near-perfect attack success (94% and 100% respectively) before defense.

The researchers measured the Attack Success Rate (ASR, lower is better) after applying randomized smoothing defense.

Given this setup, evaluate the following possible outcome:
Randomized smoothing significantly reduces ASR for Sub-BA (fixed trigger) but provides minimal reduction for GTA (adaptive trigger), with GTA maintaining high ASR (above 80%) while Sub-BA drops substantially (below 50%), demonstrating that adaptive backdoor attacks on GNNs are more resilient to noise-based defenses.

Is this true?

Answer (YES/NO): NO